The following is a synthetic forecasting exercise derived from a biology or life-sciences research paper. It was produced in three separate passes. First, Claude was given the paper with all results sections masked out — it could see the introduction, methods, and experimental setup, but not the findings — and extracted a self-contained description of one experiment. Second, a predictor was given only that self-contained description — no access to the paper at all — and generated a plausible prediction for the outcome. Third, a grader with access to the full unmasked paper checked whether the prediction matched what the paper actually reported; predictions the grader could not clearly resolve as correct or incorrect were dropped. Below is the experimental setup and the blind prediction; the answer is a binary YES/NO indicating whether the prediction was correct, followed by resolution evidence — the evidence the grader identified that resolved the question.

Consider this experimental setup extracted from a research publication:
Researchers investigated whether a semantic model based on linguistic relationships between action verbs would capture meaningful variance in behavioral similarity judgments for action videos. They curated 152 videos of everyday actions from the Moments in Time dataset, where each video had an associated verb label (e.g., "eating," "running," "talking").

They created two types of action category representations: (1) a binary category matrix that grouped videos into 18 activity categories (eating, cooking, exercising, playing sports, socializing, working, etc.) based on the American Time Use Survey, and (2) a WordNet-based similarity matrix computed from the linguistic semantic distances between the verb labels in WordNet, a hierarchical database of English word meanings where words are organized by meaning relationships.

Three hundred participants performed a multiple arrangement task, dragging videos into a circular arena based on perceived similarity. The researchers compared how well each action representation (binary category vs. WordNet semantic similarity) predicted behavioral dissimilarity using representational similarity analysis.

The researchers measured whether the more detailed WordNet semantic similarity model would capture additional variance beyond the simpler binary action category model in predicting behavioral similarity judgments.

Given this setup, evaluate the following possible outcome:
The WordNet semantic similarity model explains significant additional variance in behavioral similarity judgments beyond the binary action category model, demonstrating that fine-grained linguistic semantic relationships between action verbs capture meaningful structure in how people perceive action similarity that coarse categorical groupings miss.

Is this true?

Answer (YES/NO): NO